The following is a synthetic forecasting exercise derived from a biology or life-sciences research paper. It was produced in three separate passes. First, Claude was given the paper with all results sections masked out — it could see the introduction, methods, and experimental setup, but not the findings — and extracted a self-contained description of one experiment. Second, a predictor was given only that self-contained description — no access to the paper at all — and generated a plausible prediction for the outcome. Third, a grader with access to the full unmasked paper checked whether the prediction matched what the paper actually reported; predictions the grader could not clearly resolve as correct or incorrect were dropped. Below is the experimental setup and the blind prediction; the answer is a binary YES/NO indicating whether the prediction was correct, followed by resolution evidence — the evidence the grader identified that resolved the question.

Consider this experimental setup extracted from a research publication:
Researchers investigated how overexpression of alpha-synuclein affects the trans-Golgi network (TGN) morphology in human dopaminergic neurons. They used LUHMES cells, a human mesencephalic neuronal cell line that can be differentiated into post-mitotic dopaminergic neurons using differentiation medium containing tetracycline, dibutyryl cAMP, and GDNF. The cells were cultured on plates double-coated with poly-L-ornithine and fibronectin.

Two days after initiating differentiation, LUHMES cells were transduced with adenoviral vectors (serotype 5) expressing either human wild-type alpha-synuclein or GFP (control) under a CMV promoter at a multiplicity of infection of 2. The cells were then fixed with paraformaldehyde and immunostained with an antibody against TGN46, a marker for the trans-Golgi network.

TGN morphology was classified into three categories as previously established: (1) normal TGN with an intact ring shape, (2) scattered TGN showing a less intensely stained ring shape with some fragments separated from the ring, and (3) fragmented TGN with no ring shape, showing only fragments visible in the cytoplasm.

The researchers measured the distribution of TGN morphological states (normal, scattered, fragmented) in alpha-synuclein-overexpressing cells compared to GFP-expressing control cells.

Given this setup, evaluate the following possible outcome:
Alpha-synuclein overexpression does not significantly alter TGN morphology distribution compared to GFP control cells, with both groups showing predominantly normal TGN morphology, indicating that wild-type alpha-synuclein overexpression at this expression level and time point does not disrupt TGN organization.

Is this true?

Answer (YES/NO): NO